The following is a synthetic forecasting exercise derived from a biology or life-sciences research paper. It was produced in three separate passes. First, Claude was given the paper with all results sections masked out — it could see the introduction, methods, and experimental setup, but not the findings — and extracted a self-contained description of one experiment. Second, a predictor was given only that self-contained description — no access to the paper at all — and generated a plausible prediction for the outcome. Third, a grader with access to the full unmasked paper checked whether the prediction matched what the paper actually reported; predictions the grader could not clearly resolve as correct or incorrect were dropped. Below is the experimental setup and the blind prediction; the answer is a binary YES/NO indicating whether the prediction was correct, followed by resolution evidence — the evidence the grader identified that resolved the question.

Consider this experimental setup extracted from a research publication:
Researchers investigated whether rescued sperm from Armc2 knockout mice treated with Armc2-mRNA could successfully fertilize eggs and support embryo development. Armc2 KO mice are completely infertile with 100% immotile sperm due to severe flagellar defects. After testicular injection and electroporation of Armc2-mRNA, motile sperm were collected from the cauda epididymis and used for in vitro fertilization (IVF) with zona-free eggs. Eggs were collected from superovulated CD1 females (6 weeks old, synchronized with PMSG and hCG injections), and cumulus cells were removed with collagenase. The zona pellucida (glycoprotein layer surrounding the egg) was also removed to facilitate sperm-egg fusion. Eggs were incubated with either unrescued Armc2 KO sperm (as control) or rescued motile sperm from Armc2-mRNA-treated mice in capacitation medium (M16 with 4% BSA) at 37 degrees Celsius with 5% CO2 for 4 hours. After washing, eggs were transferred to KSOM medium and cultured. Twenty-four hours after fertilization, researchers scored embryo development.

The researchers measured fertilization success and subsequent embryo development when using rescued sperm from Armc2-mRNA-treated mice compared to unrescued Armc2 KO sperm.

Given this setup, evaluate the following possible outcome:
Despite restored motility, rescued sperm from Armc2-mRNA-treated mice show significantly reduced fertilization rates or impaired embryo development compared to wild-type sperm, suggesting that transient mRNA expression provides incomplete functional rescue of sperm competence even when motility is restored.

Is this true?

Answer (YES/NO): NO